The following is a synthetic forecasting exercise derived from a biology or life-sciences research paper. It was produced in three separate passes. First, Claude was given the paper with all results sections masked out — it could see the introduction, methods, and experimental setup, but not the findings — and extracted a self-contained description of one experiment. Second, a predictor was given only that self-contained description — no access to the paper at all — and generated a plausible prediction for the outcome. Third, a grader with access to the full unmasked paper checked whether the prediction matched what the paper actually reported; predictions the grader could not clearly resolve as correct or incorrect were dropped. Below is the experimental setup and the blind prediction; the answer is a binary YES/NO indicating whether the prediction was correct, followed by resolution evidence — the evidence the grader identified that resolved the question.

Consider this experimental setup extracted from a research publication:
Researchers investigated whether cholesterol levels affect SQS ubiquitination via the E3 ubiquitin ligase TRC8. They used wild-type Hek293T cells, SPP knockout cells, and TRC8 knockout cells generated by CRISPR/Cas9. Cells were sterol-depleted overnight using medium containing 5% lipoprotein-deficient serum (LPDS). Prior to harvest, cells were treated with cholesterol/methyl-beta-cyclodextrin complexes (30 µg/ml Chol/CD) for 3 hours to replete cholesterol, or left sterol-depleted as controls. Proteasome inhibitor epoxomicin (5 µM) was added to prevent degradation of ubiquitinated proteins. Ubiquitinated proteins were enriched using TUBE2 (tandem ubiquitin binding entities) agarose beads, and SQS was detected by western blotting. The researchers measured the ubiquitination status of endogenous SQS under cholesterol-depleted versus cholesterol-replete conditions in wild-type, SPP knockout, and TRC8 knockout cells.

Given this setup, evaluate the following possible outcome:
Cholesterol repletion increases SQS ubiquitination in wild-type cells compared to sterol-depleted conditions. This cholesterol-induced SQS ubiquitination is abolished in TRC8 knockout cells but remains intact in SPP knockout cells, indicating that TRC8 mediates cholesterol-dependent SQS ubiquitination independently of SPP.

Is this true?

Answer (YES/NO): NO